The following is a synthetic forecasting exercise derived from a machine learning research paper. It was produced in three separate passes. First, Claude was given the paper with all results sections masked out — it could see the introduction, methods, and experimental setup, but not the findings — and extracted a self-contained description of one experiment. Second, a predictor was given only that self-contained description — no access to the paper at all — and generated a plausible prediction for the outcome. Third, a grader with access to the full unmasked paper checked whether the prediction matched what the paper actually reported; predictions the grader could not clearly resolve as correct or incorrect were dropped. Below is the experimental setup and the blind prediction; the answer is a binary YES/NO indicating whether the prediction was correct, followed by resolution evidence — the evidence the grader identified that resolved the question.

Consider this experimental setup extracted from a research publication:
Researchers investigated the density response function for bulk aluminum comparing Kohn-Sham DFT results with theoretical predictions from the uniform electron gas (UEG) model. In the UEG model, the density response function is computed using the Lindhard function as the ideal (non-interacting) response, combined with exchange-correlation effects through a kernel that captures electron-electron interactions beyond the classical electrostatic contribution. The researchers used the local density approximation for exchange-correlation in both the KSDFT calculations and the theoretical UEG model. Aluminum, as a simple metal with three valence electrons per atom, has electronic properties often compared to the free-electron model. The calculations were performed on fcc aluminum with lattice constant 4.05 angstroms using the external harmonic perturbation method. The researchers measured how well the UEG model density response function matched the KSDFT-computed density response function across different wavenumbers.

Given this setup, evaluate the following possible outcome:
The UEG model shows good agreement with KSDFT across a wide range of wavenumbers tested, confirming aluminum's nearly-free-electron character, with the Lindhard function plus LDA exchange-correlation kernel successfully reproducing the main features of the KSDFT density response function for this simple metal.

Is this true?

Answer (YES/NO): YES